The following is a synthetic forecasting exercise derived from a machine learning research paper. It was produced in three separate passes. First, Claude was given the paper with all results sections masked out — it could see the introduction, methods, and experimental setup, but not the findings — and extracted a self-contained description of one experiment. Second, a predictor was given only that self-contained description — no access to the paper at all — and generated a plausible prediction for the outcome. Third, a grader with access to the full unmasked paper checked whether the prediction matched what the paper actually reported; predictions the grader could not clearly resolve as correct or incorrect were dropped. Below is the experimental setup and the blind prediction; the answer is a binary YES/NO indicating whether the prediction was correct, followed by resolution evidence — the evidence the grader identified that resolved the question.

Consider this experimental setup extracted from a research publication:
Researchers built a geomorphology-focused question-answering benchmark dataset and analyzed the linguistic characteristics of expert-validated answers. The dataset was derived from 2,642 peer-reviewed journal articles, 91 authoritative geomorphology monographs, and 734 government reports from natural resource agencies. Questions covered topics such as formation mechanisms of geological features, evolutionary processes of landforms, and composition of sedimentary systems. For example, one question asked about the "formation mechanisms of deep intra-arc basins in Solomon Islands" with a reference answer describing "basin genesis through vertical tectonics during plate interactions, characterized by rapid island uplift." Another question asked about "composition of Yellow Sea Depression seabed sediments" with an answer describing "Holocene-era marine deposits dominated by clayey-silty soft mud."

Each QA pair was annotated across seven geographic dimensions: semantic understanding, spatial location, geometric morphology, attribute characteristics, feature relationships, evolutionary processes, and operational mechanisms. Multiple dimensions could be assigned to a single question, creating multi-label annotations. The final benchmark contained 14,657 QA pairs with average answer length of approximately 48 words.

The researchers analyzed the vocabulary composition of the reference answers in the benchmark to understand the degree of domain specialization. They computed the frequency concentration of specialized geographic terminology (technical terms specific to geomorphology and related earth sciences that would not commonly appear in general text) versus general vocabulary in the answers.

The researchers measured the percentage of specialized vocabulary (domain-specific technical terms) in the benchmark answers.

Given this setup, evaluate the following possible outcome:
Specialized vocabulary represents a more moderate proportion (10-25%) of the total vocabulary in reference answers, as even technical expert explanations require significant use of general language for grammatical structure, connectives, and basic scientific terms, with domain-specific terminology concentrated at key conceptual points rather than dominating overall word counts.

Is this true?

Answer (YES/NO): NO